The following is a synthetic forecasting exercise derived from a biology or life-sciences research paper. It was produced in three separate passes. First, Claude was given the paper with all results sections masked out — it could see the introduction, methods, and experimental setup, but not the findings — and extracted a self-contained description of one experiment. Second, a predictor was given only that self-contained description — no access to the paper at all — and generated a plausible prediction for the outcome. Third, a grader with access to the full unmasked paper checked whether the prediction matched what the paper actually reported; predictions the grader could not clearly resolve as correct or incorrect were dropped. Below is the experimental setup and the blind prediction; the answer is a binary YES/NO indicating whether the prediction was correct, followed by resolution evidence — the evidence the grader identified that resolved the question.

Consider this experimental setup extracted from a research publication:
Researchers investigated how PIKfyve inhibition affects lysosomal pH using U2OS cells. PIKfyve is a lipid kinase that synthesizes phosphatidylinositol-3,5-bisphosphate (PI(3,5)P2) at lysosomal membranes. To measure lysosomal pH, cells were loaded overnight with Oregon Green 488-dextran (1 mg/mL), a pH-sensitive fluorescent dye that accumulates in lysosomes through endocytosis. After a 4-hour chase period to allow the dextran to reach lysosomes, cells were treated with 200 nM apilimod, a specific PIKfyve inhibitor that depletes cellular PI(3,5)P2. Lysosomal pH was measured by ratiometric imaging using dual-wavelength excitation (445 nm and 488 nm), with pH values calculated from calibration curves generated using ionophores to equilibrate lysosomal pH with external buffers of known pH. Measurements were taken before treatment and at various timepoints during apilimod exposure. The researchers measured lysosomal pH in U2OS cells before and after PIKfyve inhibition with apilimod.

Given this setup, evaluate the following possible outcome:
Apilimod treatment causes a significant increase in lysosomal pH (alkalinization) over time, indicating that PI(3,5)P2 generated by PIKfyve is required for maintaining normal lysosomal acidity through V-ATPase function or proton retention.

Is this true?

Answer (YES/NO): NO